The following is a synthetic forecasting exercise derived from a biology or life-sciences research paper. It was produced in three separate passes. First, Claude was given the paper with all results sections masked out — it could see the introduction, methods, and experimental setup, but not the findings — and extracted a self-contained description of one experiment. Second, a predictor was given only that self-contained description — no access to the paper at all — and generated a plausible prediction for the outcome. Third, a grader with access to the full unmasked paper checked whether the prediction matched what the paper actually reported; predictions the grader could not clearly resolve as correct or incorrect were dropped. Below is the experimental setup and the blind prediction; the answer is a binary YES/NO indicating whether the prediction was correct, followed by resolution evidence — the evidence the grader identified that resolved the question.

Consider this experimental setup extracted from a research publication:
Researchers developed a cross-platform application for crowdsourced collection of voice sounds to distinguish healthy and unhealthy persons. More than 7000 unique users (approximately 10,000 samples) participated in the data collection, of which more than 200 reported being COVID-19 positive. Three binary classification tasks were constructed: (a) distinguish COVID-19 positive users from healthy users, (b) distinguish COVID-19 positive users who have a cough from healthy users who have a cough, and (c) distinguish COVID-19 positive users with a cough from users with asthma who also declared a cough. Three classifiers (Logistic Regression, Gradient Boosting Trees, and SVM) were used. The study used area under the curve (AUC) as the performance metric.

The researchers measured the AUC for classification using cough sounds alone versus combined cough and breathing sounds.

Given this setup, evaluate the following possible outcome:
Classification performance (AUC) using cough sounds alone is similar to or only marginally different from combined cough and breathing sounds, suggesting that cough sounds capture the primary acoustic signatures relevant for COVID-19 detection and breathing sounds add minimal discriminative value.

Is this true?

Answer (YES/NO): NO